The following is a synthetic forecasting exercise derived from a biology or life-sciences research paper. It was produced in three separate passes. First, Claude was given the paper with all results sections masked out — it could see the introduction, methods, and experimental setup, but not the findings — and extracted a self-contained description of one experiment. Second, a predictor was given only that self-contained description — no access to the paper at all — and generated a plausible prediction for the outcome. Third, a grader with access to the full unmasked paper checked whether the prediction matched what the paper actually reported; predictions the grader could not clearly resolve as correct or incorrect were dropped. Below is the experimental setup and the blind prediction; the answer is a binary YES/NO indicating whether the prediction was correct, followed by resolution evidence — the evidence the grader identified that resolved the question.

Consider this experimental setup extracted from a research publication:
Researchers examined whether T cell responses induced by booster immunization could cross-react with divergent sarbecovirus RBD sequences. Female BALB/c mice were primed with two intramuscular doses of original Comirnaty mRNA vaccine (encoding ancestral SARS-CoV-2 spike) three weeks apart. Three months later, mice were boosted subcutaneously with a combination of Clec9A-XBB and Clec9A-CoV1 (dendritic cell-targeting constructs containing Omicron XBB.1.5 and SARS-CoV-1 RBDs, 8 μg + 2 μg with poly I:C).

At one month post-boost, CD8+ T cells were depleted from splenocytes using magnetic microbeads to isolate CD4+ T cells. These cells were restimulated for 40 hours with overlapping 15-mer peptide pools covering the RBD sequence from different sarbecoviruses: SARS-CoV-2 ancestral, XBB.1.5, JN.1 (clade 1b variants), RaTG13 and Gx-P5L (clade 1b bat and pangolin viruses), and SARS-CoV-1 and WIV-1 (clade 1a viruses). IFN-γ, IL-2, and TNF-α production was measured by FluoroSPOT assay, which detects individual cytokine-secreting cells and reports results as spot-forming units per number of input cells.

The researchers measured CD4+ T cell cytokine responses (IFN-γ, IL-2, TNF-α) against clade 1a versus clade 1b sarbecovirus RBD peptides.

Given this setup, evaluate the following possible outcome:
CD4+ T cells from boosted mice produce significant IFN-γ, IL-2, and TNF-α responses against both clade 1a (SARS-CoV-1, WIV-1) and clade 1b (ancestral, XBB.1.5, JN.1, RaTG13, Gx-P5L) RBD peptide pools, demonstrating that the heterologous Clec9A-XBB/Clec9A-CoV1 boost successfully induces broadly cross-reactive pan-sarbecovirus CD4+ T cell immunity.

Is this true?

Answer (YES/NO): YES